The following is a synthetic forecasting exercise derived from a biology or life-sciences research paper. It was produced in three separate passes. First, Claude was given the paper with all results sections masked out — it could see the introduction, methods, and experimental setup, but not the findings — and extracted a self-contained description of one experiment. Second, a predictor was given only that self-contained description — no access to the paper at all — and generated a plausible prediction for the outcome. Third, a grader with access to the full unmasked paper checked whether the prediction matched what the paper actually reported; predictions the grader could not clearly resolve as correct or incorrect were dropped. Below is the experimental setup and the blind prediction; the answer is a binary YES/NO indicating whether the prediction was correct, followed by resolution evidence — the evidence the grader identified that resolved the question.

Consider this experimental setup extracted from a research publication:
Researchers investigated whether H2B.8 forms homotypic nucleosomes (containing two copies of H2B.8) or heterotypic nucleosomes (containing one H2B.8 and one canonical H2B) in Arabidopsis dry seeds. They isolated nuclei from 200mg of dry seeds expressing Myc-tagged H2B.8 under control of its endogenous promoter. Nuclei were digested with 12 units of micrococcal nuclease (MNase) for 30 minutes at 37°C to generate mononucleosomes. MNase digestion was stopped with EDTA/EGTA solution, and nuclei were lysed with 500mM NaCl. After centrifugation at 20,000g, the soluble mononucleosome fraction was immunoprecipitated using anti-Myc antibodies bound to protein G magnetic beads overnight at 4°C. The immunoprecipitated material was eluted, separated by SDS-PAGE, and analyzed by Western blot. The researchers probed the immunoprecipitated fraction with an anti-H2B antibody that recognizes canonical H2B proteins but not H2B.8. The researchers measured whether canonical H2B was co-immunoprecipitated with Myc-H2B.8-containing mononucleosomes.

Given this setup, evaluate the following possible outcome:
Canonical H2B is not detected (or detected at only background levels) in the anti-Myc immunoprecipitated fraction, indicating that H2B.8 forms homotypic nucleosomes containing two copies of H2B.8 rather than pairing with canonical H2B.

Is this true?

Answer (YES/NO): NO